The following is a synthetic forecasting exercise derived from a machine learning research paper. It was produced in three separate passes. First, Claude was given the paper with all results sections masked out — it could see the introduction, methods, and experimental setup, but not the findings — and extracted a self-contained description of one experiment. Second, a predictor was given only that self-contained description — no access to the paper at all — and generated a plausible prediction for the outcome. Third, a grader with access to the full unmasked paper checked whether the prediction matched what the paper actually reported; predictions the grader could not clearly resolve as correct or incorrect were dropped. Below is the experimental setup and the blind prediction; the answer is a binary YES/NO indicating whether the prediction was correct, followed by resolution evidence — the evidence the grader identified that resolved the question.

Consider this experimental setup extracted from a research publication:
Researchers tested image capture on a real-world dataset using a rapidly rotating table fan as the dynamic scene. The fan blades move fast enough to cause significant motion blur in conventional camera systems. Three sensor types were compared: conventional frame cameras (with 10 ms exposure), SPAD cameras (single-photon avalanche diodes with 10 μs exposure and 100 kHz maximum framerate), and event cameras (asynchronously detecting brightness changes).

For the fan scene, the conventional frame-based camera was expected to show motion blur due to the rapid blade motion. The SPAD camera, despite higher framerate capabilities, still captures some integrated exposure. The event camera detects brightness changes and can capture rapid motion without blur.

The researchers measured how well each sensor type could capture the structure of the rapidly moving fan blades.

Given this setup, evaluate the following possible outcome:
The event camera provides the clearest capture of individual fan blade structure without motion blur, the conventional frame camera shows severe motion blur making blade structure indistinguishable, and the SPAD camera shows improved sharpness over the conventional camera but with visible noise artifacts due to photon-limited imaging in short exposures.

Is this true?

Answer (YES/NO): NO